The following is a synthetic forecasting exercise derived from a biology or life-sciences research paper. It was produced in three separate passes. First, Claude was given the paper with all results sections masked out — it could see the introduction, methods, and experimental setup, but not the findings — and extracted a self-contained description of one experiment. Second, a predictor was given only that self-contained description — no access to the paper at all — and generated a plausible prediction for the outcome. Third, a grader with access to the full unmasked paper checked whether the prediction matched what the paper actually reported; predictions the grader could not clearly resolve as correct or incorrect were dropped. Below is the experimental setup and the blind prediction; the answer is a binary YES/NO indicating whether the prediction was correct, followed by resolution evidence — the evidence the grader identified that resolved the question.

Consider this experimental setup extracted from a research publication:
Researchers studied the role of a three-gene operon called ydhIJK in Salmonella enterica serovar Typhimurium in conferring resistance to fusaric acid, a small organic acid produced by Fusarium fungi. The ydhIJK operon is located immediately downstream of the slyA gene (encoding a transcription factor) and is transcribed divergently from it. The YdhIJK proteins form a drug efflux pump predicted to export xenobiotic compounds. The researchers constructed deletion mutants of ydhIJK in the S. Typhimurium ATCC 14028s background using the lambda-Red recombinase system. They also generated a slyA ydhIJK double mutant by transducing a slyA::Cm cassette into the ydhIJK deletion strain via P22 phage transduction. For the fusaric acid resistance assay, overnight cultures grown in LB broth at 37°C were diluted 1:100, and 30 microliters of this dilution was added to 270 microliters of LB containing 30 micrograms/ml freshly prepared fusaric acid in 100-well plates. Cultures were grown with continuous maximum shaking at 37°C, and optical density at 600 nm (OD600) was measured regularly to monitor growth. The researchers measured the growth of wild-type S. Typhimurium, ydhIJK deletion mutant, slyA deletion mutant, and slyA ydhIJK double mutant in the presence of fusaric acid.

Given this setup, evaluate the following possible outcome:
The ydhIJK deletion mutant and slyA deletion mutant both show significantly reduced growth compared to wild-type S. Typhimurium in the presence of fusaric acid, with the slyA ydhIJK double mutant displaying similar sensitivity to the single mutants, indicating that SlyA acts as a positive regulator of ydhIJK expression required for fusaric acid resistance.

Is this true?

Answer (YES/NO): NO